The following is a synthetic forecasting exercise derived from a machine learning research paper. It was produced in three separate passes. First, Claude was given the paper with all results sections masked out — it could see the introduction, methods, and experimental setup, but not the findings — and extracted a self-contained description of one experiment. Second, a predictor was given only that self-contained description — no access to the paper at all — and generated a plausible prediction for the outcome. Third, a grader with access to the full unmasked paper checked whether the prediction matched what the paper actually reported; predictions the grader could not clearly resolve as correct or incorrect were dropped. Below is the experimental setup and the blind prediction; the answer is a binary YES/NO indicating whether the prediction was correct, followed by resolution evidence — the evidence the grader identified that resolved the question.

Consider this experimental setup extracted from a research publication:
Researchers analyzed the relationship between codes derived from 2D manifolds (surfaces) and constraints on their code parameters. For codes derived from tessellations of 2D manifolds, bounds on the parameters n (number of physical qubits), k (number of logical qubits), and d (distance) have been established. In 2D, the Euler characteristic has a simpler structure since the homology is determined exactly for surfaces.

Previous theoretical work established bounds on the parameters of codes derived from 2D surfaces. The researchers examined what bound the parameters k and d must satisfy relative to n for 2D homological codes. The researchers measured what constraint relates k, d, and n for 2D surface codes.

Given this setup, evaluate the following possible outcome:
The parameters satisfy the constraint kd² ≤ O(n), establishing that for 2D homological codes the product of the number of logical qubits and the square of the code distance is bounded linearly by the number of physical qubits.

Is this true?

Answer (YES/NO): NO